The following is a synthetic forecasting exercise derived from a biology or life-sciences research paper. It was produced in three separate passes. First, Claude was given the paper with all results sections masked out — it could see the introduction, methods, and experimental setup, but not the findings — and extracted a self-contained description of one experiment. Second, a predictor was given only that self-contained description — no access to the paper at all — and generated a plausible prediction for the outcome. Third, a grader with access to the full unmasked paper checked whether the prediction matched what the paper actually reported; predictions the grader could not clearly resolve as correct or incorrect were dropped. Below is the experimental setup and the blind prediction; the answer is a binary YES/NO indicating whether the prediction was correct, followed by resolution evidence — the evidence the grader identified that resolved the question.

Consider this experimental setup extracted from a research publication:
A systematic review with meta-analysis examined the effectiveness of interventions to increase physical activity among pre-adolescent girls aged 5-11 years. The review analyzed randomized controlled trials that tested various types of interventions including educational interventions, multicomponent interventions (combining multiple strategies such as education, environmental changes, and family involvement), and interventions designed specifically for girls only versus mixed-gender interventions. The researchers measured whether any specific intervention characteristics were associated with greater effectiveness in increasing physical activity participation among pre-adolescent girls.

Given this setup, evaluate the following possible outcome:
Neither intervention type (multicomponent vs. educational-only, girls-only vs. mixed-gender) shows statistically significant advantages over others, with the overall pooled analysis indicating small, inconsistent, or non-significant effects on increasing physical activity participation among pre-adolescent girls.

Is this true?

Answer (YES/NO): NO